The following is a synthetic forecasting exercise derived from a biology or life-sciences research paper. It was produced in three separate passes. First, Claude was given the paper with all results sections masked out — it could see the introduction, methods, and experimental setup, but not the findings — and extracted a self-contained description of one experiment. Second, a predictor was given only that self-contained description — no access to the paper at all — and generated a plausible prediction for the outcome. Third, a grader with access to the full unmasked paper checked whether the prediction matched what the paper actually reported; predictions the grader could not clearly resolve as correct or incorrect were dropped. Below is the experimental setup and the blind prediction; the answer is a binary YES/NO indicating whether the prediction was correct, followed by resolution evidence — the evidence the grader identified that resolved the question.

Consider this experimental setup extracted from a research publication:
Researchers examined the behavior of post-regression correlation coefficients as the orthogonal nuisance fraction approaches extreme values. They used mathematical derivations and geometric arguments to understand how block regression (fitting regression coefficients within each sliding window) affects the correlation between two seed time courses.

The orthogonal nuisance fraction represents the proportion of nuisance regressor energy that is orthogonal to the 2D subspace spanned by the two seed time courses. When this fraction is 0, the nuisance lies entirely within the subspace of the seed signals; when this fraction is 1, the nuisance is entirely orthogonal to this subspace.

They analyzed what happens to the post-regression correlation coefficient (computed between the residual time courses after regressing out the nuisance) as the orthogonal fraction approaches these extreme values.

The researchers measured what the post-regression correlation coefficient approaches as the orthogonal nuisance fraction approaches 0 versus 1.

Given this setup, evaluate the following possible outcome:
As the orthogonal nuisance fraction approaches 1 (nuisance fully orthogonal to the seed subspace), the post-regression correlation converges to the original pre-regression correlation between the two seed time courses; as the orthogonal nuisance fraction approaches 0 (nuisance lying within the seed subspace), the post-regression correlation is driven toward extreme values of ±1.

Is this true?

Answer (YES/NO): YES